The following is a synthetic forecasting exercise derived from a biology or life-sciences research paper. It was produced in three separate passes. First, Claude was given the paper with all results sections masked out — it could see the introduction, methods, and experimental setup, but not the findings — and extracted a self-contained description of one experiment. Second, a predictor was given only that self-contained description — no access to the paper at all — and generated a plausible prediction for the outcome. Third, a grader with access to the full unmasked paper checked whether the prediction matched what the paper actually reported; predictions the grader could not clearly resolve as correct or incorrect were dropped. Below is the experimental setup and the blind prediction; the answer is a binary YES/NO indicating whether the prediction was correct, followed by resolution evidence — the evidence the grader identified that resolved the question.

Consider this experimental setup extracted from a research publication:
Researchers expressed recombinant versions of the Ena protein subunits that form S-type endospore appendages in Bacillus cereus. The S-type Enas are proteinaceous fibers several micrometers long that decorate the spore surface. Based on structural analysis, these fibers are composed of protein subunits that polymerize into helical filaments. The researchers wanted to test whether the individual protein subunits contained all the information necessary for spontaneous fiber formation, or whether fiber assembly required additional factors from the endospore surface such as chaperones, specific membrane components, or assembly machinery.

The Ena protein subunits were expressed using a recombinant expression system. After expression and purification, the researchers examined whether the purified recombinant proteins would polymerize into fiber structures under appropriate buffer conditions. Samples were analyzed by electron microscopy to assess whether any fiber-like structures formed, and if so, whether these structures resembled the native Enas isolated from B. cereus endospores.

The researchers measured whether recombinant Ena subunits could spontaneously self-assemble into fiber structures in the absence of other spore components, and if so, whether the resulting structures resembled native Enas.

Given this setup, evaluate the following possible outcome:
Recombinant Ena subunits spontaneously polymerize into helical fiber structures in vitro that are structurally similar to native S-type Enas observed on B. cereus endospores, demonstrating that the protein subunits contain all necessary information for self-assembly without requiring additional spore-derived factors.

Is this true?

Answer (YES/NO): YES